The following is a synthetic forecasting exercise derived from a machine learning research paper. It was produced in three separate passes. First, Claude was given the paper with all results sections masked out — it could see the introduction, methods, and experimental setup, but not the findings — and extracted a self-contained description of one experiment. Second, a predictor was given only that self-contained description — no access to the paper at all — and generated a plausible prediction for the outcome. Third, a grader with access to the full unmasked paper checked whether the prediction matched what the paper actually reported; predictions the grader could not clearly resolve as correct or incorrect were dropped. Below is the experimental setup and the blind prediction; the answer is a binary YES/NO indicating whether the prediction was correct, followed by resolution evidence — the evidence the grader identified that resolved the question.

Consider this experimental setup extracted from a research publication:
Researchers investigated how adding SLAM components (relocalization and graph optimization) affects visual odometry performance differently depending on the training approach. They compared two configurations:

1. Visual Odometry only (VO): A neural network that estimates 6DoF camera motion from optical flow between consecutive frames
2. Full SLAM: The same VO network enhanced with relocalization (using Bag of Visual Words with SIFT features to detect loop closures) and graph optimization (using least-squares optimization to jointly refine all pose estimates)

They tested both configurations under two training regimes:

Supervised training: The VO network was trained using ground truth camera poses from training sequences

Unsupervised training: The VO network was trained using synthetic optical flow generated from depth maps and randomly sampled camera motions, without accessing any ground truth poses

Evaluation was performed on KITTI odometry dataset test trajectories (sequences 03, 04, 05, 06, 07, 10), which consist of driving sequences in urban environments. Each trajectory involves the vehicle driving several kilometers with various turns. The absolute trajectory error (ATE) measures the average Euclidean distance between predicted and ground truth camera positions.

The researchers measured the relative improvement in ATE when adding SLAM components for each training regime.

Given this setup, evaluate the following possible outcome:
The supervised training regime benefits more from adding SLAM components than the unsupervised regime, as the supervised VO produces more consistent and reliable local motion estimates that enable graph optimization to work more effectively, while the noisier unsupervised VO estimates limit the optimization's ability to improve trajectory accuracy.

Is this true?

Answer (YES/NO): NO